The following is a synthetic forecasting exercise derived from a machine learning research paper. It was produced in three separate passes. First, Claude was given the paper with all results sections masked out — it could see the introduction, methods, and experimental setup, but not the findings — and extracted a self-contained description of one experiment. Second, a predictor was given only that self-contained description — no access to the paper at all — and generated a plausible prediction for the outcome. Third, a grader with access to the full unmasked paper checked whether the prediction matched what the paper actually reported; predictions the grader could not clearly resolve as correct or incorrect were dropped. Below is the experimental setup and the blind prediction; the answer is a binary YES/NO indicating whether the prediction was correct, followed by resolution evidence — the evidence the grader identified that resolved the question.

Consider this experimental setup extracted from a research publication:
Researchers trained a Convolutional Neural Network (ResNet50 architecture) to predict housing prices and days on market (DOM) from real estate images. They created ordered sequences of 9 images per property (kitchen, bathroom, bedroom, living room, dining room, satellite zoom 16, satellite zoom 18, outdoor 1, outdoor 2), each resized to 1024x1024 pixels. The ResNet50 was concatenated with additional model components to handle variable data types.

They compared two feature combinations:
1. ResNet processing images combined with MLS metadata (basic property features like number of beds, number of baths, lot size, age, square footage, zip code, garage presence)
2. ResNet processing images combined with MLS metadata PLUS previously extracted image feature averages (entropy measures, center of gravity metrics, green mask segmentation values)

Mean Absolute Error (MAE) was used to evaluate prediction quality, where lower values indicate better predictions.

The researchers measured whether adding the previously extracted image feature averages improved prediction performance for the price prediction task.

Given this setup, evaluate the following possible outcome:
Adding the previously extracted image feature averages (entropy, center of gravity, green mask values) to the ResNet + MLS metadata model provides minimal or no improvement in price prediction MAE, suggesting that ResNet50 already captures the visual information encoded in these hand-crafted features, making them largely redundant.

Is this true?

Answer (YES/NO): YES